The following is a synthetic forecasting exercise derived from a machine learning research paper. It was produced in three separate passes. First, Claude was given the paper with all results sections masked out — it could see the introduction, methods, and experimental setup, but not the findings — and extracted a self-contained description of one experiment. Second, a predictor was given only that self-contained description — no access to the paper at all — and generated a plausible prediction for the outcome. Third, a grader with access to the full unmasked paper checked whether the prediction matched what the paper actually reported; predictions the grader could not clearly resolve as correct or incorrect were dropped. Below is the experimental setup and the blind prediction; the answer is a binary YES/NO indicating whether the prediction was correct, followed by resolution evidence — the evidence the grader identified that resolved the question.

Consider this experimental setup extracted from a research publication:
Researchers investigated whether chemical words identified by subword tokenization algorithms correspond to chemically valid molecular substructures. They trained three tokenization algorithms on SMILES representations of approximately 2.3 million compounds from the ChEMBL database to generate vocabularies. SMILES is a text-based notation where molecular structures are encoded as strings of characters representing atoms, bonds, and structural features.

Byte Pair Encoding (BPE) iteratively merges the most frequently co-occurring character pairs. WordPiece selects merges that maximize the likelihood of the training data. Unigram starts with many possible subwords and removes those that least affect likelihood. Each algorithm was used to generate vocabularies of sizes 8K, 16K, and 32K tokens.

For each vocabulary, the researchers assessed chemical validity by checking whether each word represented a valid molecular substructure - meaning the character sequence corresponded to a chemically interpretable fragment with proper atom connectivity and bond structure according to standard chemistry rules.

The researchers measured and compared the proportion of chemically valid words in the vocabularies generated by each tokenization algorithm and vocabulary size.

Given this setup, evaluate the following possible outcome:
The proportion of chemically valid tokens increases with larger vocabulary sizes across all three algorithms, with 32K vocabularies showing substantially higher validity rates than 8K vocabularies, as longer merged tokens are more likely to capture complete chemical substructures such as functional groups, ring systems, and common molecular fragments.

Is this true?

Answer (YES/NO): NO